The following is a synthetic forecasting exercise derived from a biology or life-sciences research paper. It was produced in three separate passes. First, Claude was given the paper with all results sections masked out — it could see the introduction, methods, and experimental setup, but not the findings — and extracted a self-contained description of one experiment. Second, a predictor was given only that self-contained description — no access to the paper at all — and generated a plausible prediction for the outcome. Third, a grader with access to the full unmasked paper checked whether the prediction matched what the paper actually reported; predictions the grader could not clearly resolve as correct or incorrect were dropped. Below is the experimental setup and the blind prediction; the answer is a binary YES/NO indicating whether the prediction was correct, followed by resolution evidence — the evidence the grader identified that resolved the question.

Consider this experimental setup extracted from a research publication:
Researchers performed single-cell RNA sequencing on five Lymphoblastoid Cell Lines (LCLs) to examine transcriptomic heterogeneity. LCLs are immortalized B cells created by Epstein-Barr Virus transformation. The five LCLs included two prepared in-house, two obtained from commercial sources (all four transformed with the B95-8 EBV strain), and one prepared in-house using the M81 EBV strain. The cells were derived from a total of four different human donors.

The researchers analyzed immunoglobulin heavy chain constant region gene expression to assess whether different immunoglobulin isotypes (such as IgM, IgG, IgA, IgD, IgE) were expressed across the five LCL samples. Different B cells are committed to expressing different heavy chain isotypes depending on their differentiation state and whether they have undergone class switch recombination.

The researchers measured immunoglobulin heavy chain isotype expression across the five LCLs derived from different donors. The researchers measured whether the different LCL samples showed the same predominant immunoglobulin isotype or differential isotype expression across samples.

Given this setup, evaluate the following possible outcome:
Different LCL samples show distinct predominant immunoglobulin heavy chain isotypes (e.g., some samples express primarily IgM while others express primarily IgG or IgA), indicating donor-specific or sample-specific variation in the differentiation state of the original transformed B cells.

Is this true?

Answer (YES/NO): YES